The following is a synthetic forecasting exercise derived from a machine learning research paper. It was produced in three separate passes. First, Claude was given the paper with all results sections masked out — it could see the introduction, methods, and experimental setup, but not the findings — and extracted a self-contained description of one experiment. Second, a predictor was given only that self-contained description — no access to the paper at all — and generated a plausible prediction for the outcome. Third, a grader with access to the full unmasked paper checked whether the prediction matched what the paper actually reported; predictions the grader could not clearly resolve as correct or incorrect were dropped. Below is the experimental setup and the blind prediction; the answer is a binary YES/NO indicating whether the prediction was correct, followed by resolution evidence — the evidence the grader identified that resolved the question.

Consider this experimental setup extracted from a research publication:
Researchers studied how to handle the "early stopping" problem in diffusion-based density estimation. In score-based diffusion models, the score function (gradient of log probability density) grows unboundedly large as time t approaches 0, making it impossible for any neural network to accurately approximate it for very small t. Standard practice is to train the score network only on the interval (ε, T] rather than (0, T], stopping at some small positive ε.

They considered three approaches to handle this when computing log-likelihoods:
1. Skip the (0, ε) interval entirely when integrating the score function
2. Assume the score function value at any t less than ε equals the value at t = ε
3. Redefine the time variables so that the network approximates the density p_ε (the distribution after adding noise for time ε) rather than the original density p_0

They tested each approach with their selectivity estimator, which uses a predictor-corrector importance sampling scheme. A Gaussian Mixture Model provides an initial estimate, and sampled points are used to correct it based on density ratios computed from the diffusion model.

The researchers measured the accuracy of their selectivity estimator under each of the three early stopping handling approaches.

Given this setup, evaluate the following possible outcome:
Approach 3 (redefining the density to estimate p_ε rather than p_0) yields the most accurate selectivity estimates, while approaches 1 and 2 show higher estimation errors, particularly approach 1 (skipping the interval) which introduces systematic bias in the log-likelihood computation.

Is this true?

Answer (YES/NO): NO